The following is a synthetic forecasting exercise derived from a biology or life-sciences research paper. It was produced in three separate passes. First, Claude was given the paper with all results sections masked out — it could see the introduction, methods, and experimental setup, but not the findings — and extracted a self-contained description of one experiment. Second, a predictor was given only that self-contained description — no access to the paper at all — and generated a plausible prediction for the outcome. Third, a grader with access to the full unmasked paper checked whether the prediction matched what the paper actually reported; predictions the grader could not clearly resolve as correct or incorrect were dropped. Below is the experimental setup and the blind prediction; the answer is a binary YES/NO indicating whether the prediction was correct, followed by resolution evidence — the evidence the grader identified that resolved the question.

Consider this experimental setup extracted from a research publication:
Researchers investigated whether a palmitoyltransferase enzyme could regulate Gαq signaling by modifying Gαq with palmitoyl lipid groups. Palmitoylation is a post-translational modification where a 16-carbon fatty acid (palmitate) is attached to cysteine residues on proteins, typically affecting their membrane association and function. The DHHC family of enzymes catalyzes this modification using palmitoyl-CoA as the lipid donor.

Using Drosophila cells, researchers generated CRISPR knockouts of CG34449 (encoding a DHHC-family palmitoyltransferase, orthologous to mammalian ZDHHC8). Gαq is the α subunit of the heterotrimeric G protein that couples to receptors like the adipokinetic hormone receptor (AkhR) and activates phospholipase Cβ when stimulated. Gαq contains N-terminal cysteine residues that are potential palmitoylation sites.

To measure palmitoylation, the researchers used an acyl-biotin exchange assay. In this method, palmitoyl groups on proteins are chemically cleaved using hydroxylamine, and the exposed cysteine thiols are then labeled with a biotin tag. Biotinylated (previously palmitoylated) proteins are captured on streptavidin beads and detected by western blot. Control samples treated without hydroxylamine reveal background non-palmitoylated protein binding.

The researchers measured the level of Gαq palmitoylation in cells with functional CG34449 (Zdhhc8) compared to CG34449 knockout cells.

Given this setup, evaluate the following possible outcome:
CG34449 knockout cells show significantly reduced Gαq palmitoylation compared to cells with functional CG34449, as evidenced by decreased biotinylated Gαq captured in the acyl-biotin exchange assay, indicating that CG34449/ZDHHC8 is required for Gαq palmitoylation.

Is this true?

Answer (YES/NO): NO